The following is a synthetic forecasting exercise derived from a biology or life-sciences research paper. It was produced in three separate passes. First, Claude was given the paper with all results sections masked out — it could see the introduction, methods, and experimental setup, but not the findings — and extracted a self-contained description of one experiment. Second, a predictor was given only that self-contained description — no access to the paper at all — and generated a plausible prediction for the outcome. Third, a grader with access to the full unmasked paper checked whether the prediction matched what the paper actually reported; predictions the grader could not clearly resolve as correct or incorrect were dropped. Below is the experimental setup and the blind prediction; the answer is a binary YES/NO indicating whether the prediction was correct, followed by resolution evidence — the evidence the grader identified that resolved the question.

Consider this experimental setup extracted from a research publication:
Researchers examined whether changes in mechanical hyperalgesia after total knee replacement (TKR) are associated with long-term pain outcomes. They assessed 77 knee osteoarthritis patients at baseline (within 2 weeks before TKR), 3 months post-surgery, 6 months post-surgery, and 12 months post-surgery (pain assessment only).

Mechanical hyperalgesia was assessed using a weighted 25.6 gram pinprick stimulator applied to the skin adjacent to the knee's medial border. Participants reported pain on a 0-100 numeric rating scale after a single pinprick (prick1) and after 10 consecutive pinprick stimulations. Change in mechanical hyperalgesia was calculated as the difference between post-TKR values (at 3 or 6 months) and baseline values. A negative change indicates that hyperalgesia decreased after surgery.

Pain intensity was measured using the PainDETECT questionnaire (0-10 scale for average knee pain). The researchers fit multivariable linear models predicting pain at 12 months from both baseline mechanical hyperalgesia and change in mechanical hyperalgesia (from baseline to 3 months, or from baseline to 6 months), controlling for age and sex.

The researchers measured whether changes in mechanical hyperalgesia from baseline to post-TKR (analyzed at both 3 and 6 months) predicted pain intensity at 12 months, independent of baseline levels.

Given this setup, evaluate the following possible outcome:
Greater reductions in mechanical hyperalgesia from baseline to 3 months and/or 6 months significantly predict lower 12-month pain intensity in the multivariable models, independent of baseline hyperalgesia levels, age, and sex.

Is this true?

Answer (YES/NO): YES